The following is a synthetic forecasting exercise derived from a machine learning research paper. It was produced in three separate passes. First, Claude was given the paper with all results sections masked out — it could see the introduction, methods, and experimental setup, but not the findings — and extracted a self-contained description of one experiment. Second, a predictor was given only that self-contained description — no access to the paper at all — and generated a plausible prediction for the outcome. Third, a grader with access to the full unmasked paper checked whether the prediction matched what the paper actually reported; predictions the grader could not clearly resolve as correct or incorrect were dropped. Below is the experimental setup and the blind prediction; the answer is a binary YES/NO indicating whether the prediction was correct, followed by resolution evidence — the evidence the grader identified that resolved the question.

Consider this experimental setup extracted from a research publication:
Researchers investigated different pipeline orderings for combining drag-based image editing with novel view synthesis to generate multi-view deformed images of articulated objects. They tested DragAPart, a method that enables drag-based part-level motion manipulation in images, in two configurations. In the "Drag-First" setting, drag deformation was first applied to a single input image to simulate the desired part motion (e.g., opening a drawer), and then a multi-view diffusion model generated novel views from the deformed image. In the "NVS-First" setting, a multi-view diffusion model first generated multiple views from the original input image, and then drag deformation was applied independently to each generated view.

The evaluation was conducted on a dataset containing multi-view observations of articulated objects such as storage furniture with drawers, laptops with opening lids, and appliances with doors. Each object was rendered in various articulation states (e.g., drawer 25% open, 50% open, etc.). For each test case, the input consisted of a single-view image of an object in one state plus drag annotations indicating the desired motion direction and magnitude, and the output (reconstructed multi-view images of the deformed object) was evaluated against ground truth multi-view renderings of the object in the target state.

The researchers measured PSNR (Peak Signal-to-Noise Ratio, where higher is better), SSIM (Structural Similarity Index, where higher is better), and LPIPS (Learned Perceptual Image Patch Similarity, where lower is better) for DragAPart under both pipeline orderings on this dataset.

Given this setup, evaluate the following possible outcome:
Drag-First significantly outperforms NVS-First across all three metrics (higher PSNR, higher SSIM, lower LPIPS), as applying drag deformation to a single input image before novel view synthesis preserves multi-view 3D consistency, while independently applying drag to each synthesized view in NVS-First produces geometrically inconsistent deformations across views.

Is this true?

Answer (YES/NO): NO